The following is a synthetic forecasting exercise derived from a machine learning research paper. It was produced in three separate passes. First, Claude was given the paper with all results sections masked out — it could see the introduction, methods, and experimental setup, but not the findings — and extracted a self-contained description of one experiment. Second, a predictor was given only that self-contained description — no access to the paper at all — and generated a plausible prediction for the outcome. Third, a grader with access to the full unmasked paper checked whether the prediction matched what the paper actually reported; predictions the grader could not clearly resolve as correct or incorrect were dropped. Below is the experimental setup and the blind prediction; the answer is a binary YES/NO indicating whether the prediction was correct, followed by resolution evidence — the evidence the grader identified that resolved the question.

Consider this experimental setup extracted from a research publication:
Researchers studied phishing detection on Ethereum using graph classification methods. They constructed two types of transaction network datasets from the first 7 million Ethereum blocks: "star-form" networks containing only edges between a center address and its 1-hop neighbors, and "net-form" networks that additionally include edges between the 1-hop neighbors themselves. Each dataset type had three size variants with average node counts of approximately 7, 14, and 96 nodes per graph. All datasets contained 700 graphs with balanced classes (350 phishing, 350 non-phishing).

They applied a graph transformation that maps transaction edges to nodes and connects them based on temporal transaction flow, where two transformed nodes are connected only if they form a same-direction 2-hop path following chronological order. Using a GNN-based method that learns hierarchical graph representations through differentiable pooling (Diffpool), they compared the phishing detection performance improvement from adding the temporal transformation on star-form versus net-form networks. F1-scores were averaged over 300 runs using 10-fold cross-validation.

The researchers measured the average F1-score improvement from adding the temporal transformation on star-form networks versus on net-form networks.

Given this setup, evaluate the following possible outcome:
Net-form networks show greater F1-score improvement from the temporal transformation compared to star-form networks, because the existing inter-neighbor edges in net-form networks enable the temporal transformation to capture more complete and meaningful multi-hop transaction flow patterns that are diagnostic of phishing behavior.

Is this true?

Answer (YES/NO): NO